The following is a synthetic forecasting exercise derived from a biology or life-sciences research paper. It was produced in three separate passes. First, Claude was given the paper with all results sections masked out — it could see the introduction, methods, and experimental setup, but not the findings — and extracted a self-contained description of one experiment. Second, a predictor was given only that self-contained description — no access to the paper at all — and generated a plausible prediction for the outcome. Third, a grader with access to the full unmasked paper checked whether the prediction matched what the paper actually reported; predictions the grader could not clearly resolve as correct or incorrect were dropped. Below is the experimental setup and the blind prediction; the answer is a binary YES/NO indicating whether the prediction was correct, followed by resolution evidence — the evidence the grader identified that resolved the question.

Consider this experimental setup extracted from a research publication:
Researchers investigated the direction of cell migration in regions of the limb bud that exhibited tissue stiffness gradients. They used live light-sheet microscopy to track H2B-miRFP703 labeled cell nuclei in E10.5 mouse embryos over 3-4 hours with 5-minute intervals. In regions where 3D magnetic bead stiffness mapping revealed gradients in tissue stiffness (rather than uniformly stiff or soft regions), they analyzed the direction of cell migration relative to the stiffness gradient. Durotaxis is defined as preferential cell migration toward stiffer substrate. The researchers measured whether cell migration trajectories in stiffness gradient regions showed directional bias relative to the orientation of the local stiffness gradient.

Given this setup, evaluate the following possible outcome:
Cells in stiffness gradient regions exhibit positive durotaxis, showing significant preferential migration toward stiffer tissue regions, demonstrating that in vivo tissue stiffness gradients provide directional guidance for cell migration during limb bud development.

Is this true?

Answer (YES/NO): YES